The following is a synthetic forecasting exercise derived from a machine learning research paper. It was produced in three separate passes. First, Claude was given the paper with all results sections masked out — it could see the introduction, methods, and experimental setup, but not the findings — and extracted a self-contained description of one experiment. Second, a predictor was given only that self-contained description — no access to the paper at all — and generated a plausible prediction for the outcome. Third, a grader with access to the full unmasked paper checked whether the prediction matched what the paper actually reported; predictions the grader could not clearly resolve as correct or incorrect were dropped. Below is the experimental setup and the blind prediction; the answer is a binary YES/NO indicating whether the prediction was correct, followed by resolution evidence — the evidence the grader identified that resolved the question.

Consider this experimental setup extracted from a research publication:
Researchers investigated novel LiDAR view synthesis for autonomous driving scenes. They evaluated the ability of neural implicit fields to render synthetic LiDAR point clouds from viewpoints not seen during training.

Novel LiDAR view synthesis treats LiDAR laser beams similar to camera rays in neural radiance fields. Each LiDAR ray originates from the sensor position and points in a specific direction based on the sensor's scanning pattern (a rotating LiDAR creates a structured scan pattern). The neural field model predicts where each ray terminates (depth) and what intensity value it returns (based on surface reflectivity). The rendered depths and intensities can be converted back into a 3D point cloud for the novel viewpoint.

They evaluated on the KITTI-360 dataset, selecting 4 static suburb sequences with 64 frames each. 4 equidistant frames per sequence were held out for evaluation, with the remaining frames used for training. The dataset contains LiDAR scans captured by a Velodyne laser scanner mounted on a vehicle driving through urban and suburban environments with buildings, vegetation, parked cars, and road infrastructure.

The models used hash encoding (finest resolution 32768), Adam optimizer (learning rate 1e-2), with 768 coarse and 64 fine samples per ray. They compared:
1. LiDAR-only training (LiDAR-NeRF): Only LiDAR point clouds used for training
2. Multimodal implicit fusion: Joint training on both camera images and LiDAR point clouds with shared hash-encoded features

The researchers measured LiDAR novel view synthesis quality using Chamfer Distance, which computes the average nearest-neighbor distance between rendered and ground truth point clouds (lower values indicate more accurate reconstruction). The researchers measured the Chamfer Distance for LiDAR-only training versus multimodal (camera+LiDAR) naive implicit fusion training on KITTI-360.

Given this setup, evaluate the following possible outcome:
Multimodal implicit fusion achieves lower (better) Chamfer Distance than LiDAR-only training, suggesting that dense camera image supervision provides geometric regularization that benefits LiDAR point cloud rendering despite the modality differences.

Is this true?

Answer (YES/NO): NO